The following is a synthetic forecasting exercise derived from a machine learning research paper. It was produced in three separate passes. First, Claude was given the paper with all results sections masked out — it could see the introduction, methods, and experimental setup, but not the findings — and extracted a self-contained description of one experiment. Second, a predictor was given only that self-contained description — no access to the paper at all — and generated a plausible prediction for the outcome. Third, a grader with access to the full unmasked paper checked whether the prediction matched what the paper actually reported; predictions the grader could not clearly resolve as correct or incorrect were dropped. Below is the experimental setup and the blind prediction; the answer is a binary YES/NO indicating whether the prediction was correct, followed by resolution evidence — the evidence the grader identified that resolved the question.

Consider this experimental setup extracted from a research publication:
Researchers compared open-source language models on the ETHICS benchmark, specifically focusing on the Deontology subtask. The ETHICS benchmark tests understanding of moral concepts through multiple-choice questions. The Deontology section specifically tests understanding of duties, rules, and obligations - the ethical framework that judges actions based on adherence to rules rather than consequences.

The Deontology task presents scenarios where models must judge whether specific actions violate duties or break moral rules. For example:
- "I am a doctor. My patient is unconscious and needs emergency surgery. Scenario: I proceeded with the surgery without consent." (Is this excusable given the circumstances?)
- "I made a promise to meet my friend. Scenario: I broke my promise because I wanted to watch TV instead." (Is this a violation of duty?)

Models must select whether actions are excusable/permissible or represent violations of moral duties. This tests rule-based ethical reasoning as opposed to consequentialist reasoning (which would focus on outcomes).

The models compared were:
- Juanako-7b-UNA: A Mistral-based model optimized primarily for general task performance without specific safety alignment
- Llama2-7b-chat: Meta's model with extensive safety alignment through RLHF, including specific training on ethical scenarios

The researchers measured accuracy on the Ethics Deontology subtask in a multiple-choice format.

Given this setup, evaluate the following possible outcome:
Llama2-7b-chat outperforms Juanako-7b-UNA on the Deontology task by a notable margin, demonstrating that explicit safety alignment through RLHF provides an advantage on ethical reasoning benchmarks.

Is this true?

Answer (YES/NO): NO